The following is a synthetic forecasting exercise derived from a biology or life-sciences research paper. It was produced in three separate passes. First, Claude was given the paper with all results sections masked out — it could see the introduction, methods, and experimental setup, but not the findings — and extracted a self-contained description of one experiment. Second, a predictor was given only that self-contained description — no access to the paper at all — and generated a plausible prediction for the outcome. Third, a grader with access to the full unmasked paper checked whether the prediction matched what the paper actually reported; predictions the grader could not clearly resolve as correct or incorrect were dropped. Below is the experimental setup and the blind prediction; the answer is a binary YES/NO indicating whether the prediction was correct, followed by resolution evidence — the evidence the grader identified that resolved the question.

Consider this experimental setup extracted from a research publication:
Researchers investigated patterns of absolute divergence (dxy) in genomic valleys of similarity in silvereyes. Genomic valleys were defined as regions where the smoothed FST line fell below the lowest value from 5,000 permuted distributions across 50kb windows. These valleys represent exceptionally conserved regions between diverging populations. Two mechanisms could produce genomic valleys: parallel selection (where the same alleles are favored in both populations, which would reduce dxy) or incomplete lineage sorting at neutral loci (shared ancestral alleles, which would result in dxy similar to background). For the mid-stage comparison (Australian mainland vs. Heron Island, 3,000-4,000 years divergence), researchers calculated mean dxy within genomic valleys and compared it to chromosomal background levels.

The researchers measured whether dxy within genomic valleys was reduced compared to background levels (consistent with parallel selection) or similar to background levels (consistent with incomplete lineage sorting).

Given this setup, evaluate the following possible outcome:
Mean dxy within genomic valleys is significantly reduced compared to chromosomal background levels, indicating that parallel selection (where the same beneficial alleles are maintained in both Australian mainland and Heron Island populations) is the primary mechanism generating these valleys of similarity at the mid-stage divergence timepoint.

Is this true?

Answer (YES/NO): NO